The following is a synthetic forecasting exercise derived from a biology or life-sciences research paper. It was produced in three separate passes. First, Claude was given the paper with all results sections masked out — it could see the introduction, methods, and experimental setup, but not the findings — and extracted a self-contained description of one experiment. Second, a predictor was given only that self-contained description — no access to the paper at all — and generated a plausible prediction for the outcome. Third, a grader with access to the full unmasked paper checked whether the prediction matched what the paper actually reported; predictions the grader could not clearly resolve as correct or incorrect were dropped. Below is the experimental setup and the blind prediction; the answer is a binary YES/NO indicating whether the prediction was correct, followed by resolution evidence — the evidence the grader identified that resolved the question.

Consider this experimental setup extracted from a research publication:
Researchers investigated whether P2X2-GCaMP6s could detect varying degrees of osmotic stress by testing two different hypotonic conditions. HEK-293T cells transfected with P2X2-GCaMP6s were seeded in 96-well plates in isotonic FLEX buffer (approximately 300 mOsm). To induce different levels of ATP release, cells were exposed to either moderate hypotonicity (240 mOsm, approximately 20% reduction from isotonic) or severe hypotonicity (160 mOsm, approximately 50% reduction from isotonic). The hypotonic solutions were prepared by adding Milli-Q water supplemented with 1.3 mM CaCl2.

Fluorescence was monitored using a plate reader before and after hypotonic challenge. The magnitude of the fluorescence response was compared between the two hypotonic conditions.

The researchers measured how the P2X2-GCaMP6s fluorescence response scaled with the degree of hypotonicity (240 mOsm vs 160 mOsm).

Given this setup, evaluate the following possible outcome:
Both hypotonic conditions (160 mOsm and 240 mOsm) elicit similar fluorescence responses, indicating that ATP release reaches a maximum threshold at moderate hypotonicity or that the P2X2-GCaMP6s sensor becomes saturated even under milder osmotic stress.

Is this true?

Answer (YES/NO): NO